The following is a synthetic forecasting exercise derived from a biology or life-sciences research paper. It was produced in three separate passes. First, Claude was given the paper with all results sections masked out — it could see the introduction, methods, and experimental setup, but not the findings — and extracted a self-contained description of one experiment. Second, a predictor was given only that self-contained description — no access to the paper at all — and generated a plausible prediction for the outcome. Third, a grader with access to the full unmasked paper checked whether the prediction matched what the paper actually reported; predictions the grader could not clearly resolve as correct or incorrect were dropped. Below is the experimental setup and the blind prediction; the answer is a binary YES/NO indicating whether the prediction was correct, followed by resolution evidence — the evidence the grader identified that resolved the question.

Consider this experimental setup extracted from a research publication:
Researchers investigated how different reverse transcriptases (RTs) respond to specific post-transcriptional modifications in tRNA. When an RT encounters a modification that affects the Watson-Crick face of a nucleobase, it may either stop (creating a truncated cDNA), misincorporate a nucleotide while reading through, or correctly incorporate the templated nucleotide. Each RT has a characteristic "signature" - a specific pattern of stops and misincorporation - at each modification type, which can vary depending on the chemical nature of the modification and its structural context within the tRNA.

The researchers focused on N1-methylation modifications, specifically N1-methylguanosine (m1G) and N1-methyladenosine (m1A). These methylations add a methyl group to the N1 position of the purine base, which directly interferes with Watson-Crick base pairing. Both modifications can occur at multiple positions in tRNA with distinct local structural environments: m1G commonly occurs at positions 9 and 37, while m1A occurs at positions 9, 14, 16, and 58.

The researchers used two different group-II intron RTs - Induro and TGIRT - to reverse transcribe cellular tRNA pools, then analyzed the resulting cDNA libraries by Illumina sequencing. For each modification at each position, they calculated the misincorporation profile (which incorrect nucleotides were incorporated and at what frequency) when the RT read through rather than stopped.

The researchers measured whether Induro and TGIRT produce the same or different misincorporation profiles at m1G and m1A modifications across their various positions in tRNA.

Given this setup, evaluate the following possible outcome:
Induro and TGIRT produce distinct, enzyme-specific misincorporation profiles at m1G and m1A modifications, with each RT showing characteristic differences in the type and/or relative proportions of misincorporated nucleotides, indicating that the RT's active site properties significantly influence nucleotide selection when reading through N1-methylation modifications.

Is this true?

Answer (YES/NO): NO